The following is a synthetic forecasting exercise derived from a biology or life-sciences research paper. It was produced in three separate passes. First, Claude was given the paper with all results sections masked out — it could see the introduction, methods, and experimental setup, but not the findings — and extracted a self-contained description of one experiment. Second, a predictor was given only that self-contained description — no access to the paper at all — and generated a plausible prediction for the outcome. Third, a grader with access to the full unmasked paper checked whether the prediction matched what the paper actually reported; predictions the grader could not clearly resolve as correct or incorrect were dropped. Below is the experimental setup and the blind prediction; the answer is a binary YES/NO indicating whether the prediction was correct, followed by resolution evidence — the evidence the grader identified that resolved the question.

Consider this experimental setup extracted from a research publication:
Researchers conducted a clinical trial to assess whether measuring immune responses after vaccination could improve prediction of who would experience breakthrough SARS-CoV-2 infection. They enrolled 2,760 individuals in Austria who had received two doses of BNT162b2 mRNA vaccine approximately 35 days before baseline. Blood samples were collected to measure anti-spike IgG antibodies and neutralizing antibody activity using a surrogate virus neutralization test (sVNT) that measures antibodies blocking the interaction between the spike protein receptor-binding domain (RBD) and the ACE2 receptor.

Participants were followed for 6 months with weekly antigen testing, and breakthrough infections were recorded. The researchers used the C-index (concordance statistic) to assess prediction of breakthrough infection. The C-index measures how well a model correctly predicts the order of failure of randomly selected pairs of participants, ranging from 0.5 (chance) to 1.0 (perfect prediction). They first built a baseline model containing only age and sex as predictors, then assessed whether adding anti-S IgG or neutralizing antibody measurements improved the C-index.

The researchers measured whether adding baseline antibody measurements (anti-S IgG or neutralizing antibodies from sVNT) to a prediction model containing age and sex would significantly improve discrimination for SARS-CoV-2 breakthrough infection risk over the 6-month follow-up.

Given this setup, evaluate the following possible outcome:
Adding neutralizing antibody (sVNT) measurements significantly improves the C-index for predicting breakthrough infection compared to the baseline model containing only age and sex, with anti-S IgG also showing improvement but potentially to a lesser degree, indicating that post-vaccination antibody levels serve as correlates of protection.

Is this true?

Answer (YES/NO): NO